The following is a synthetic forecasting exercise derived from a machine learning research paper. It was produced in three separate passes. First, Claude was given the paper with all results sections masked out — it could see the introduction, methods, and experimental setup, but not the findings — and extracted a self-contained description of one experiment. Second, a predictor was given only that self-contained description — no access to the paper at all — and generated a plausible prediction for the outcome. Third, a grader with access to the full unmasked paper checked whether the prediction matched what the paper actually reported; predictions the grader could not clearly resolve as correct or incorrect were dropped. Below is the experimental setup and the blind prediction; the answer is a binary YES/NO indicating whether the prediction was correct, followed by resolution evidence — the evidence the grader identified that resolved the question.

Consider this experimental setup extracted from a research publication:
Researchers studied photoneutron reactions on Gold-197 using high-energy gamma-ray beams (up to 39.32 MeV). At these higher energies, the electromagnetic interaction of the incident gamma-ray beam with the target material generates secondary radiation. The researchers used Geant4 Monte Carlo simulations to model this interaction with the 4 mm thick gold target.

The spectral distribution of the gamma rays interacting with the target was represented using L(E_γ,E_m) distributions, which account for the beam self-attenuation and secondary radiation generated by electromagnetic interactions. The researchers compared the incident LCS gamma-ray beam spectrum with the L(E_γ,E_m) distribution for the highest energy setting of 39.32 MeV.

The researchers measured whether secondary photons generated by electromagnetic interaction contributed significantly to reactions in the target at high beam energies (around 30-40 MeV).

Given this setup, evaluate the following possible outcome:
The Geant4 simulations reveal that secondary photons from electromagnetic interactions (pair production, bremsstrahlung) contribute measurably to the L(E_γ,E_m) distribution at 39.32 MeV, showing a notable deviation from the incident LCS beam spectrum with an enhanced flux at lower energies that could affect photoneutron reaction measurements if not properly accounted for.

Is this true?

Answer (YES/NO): YES